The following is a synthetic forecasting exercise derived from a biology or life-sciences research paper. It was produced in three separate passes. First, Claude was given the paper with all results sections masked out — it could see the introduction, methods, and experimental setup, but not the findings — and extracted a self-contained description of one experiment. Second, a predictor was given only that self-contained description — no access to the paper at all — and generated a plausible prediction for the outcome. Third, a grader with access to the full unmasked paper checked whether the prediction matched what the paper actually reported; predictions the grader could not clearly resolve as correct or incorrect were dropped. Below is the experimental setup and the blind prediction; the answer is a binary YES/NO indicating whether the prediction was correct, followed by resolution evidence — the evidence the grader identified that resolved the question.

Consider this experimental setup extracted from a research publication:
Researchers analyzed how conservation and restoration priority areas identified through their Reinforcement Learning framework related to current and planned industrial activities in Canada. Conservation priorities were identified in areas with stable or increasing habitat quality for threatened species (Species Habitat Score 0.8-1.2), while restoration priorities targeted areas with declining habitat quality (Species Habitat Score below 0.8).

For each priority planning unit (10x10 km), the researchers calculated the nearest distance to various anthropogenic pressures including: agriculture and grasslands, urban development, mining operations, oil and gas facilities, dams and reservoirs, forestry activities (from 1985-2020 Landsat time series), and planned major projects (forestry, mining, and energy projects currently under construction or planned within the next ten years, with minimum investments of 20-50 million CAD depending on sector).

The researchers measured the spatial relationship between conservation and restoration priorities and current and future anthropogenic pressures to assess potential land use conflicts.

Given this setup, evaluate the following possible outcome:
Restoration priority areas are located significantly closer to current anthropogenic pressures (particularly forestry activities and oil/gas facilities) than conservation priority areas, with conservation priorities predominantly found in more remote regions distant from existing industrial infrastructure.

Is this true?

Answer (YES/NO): NO